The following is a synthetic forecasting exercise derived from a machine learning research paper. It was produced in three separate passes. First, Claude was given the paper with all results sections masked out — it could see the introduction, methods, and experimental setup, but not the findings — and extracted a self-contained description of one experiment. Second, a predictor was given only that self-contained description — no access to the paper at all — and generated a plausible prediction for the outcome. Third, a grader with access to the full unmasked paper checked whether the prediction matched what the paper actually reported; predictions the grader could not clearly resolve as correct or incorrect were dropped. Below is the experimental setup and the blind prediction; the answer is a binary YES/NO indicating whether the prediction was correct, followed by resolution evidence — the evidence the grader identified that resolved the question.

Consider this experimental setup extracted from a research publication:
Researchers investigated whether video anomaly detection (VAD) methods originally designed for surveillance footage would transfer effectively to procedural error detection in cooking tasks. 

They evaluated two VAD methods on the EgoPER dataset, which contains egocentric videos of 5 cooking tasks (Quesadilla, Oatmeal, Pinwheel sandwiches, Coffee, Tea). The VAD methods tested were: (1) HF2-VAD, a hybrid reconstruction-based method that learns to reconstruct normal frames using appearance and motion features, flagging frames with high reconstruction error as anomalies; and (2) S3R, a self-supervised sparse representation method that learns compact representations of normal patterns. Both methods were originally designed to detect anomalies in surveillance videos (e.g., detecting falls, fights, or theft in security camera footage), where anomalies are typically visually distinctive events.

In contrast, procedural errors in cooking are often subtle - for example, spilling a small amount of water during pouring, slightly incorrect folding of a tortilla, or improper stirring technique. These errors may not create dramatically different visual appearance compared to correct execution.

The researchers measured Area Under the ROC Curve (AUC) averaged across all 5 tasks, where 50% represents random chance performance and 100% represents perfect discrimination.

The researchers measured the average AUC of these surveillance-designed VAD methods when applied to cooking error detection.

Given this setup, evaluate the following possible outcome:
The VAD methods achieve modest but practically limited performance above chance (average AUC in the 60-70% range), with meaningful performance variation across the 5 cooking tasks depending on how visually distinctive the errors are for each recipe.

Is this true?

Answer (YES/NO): NO